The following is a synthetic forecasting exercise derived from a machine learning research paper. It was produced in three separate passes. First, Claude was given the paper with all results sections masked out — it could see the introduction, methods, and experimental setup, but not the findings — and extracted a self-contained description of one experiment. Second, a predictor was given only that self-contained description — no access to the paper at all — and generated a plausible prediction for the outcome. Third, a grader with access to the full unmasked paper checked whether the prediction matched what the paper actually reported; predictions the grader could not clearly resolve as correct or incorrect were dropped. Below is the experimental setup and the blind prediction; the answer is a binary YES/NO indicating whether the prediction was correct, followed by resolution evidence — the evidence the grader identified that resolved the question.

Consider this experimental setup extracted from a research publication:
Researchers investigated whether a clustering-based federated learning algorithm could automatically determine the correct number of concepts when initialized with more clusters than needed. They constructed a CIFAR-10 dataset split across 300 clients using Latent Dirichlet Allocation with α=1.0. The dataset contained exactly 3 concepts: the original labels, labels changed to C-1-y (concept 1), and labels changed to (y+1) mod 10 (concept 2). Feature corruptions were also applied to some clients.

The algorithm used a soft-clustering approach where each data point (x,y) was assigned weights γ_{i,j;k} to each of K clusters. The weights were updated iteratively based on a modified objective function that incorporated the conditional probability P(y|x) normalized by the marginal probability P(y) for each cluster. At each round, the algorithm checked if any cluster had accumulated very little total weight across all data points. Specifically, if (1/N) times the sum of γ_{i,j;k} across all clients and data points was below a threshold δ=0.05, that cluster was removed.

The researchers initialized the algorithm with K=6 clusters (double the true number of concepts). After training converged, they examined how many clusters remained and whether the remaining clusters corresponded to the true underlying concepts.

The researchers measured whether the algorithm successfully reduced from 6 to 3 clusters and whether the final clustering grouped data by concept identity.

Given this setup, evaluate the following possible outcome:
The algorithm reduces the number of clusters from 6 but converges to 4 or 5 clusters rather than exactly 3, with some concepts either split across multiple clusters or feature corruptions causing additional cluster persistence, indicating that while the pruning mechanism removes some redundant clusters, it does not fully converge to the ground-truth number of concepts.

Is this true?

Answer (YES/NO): NO